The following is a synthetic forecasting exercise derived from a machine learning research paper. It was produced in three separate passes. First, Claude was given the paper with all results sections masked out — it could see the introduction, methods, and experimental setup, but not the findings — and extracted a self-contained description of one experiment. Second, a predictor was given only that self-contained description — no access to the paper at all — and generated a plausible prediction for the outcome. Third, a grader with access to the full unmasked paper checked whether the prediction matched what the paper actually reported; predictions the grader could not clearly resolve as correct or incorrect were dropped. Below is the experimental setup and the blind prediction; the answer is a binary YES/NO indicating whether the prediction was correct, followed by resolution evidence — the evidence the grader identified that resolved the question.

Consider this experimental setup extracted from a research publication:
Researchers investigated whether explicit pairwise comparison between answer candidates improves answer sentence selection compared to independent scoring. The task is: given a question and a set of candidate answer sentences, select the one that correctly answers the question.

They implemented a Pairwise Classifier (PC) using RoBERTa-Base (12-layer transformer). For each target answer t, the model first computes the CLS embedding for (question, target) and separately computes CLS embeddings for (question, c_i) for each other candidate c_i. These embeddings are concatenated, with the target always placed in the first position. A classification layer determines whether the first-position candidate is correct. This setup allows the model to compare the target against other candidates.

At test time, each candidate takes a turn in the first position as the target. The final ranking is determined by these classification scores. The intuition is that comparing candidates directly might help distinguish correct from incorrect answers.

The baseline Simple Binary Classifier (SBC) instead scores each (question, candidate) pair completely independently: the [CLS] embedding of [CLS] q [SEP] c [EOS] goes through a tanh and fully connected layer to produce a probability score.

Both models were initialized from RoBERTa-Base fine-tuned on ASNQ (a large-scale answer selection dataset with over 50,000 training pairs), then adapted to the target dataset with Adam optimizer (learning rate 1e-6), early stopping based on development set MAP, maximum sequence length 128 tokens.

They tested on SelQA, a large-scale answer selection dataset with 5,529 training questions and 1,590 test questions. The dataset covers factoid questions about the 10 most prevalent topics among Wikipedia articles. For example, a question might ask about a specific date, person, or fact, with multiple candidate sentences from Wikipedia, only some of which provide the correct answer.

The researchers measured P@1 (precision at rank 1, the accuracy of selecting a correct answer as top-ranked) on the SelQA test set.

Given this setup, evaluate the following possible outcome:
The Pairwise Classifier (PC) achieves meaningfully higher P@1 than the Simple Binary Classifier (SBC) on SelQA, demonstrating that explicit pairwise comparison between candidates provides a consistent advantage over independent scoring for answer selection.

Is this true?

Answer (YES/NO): NO